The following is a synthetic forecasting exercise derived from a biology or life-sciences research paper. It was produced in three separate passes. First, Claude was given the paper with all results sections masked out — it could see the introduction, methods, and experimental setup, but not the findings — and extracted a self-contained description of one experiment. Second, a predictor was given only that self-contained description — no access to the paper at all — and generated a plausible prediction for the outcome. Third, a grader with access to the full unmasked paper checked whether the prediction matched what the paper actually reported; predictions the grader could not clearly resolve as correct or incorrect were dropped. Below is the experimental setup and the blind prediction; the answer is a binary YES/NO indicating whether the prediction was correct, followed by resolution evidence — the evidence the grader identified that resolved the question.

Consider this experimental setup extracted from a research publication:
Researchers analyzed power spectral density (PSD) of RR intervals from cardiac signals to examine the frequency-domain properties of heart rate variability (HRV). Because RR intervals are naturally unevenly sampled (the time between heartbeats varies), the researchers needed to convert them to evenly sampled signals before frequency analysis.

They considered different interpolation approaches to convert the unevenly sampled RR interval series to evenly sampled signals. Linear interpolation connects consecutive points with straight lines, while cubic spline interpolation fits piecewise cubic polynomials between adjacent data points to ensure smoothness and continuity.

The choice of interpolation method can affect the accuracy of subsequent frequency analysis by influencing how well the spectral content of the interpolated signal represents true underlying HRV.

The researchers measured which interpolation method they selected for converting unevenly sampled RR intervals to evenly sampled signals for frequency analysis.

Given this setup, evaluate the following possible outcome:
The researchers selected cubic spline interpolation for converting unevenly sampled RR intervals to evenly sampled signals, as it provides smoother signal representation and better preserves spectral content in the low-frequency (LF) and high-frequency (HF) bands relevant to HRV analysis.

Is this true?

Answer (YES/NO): YES